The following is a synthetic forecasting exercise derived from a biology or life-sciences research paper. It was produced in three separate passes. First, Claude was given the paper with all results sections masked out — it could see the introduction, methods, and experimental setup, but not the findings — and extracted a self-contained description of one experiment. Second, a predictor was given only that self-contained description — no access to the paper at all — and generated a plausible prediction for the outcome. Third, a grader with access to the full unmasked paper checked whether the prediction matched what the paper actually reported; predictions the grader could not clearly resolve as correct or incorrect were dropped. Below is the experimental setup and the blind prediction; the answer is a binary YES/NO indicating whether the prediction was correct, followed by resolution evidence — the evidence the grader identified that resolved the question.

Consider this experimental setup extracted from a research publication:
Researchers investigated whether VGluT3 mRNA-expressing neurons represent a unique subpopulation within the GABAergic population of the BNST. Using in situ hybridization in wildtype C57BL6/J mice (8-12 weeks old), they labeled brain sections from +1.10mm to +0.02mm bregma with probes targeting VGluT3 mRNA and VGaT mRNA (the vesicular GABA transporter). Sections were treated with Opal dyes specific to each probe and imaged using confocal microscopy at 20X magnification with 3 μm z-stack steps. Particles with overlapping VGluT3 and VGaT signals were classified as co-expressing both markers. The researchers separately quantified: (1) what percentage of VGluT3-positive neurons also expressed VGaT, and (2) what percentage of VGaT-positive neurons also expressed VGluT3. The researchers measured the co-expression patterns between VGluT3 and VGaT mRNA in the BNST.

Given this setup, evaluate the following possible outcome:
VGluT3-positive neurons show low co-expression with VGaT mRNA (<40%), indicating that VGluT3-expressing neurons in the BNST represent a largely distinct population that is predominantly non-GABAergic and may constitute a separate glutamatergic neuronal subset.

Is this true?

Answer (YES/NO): NO